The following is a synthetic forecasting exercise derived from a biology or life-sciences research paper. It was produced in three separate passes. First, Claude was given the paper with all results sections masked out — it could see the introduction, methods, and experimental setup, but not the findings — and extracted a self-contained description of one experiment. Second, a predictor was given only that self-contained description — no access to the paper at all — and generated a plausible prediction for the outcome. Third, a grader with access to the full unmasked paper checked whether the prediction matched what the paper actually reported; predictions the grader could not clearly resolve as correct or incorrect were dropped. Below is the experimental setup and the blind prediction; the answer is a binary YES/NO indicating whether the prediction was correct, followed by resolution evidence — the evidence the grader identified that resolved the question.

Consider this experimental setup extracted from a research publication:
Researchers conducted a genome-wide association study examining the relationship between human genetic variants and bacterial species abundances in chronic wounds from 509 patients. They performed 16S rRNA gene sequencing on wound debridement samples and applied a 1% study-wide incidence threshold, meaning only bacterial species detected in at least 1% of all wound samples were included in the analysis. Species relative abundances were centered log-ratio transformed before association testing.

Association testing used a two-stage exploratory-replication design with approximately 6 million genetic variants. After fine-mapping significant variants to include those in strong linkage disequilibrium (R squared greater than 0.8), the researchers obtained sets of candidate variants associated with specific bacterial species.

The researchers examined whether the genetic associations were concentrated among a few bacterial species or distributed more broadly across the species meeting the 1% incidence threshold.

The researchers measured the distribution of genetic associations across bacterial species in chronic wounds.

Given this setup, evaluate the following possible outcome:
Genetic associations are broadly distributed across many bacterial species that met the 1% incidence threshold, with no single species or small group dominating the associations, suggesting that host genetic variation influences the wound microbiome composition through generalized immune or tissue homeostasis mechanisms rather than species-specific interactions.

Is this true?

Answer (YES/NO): NO